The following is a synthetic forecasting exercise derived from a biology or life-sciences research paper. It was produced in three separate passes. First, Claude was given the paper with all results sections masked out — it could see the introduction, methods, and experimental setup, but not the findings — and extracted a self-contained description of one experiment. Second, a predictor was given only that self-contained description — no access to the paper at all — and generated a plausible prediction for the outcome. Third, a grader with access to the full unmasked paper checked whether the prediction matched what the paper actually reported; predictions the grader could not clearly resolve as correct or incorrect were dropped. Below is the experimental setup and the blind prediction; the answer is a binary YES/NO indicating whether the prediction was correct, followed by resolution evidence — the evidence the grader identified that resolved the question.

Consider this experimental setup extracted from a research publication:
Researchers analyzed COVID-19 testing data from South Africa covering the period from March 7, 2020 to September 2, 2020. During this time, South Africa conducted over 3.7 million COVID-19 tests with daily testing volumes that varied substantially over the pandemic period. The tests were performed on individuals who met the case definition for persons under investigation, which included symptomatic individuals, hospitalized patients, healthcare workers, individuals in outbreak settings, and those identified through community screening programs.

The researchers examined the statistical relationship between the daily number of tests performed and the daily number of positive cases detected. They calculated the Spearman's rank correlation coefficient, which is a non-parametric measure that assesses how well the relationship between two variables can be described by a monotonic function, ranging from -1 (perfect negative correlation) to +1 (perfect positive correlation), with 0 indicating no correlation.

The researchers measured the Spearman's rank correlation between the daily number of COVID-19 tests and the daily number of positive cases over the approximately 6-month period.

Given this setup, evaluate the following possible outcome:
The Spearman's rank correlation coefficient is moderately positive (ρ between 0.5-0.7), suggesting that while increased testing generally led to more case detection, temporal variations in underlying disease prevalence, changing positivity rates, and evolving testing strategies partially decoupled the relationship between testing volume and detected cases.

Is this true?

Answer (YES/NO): NO